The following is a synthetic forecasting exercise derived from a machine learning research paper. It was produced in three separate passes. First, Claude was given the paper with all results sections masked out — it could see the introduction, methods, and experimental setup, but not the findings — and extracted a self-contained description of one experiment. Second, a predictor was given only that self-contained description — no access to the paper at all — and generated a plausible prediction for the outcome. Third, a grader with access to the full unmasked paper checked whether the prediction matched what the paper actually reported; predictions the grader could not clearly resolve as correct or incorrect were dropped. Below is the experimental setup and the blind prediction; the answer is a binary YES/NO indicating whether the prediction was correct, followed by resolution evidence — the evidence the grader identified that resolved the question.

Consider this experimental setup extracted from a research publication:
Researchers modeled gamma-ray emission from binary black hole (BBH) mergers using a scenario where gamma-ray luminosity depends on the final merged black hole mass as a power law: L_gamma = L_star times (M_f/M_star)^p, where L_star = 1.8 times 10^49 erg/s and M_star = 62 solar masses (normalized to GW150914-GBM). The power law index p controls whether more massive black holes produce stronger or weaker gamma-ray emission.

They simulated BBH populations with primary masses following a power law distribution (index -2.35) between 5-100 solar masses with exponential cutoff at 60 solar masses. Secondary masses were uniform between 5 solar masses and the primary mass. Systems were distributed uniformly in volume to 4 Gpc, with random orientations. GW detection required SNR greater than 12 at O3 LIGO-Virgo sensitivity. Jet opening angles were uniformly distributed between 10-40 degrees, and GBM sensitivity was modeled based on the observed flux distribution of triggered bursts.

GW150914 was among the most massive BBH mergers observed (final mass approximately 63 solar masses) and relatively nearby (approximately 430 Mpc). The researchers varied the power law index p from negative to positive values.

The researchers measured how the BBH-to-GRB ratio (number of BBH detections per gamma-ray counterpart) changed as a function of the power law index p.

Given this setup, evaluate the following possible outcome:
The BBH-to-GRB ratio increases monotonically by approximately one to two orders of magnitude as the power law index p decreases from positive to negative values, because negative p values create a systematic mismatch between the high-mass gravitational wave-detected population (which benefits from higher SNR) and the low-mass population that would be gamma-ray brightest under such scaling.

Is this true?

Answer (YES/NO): NO